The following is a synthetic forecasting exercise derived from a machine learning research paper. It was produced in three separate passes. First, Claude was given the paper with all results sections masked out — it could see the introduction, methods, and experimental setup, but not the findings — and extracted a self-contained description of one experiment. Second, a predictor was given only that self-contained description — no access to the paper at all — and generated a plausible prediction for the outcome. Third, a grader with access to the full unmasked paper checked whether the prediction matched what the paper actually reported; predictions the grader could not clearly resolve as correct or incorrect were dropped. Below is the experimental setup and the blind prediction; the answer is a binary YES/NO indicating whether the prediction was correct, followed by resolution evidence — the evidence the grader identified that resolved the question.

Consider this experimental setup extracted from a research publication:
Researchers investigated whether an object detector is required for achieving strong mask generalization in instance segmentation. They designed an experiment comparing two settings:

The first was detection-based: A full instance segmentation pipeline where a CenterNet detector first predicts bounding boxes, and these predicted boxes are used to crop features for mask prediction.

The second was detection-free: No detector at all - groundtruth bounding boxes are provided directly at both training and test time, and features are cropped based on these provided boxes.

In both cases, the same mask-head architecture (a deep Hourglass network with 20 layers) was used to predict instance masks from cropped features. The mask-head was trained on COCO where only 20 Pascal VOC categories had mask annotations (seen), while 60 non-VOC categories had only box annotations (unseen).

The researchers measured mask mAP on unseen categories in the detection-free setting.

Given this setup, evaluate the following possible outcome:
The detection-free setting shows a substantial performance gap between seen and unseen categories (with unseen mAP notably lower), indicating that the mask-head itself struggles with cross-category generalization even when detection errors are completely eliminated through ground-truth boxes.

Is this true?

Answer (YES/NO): NO